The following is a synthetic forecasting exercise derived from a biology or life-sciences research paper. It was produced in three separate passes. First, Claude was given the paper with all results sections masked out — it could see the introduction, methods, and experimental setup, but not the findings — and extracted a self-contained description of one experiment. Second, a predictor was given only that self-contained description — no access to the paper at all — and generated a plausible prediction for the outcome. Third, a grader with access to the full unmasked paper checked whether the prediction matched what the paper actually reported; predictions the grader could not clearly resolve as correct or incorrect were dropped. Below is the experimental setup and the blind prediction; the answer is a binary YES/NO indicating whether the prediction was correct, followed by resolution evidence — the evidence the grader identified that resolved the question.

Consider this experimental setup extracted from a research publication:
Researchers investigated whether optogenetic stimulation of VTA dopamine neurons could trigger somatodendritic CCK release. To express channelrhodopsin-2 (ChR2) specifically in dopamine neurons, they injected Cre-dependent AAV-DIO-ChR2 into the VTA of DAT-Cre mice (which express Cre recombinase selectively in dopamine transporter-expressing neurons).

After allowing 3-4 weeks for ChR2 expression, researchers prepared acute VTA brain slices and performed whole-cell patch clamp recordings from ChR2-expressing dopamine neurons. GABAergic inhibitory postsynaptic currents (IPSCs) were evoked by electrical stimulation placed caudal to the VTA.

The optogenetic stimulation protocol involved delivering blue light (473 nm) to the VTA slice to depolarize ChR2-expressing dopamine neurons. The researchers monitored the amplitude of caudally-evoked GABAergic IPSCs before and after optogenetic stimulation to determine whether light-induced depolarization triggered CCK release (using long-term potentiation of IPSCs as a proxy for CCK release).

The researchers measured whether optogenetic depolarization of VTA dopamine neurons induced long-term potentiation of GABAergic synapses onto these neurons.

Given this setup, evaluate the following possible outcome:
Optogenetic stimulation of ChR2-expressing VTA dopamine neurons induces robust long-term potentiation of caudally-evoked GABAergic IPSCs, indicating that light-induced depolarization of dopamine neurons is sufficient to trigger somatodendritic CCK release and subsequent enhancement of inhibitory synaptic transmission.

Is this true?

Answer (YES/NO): YES